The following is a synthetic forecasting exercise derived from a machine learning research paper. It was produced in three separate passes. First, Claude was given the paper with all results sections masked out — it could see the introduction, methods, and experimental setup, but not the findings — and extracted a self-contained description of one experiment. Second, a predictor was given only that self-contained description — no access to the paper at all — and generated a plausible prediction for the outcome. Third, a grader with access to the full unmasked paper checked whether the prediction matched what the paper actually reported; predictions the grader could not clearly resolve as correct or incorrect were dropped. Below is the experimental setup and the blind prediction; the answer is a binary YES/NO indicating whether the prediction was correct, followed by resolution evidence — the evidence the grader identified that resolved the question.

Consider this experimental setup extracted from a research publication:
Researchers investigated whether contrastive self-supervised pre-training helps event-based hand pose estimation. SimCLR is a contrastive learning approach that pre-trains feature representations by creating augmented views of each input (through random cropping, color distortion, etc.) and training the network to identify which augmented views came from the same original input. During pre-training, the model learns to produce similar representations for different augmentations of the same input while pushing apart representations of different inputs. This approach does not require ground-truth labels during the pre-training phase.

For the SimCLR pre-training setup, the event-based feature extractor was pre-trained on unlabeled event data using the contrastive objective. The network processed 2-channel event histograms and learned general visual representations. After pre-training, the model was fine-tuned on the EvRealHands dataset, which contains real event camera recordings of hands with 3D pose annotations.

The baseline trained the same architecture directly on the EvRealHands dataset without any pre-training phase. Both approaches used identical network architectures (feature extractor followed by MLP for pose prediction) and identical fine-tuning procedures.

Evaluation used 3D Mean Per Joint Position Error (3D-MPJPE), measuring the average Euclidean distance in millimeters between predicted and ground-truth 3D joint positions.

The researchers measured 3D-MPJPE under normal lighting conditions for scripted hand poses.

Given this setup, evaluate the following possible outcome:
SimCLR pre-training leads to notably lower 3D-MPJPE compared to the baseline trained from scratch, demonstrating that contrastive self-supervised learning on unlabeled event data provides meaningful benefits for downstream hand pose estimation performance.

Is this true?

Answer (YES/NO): NO